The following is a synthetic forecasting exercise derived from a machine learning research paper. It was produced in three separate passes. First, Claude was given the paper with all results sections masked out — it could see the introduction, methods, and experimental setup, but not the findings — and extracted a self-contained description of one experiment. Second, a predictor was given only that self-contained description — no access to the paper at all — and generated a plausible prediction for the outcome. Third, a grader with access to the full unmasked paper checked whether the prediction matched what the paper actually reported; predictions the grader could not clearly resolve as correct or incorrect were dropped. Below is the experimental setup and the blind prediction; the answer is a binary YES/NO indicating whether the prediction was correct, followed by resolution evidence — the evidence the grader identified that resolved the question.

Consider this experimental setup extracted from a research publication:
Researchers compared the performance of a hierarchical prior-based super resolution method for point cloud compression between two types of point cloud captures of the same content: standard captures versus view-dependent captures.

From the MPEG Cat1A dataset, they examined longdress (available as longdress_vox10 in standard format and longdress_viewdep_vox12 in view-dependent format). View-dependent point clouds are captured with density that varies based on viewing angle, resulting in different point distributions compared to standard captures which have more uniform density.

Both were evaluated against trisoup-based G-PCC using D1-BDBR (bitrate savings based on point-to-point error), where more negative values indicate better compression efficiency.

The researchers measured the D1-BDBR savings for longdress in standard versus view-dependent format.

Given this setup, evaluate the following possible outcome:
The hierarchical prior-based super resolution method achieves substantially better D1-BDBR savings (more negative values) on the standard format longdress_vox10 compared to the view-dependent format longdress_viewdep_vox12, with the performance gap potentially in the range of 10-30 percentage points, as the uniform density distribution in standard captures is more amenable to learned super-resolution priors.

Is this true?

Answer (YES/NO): YES